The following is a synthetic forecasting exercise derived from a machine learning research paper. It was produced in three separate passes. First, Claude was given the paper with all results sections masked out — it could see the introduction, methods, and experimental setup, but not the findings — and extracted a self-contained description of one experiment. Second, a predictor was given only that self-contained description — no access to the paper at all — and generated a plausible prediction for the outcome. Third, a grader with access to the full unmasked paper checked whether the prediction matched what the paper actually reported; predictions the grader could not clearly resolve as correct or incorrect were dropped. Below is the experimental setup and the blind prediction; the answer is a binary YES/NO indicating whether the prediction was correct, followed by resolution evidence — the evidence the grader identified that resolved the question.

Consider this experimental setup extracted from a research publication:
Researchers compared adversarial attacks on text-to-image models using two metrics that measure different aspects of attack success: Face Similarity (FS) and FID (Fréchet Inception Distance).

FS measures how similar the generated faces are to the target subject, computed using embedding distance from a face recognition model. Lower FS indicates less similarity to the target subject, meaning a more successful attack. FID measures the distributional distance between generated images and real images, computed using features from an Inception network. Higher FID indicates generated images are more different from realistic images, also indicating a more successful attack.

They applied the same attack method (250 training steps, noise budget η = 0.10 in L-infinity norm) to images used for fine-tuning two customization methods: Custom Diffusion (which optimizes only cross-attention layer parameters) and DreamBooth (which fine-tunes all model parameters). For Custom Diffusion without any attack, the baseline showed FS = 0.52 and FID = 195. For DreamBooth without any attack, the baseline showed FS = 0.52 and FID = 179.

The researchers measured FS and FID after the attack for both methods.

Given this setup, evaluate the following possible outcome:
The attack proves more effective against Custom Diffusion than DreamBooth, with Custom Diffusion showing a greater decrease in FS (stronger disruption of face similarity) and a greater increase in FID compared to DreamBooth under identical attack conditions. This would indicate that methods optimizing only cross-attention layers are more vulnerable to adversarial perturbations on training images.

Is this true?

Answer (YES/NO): NO